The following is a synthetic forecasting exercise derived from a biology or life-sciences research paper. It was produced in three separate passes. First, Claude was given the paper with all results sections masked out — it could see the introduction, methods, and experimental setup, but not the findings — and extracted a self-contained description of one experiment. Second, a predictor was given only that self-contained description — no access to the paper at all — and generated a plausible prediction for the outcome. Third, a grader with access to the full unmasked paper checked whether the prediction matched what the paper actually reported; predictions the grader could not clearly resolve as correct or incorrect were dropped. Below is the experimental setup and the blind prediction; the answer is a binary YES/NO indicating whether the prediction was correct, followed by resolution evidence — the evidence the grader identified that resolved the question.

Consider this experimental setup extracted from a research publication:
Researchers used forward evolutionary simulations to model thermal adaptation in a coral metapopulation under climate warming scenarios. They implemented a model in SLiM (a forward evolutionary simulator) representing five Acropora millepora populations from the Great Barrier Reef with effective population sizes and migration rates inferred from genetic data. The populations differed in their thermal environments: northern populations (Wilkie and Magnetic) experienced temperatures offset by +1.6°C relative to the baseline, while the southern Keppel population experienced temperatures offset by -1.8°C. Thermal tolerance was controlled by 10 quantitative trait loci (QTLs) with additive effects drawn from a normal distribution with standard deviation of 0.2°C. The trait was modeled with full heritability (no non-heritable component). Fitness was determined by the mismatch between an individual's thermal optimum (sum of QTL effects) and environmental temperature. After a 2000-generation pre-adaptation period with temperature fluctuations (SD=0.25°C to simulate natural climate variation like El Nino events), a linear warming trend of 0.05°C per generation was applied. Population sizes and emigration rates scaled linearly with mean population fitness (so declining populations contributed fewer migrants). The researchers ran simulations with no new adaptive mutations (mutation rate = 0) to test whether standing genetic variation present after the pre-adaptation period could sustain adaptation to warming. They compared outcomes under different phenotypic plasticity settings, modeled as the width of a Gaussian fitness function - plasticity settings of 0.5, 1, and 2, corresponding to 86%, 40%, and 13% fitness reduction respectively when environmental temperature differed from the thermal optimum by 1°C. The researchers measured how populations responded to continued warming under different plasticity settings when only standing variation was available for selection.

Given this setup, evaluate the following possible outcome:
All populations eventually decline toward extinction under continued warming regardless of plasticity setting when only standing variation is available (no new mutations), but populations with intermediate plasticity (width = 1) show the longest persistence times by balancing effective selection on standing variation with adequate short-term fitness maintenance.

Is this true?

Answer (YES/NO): NO